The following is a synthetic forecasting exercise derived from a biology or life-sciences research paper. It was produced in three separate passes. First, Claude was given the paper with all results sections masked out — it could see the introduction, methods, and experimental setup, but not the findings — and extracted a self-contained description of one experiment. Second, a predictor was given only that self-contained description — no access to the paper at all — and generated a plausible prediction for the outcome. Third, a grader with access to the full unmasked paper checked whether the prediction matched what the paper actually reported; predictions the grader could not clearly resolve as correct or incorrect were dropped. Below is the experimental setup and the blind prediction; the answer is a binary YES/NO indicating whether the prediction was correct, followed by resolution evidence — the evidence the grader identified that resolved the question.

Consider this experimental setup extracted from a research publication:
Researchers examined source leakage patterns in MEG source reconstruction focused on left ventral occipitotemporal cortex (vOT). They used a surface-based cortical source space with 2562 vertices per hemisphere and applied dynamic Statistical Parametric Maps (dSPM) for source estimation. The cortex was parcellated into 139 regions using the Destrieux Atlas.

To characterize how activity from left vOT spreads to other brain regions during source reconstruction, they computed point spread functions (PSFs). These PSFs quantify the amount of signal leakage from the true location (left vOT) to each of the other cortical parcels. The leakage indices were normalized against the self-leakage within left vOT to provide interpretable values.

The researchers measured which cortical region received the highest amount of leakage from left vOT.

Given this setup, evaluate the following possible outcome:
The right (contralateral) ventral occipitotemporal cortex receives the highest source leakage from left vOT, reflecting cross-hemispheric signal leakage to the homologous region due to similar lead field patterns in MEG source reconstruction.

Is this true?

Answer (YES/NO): NO